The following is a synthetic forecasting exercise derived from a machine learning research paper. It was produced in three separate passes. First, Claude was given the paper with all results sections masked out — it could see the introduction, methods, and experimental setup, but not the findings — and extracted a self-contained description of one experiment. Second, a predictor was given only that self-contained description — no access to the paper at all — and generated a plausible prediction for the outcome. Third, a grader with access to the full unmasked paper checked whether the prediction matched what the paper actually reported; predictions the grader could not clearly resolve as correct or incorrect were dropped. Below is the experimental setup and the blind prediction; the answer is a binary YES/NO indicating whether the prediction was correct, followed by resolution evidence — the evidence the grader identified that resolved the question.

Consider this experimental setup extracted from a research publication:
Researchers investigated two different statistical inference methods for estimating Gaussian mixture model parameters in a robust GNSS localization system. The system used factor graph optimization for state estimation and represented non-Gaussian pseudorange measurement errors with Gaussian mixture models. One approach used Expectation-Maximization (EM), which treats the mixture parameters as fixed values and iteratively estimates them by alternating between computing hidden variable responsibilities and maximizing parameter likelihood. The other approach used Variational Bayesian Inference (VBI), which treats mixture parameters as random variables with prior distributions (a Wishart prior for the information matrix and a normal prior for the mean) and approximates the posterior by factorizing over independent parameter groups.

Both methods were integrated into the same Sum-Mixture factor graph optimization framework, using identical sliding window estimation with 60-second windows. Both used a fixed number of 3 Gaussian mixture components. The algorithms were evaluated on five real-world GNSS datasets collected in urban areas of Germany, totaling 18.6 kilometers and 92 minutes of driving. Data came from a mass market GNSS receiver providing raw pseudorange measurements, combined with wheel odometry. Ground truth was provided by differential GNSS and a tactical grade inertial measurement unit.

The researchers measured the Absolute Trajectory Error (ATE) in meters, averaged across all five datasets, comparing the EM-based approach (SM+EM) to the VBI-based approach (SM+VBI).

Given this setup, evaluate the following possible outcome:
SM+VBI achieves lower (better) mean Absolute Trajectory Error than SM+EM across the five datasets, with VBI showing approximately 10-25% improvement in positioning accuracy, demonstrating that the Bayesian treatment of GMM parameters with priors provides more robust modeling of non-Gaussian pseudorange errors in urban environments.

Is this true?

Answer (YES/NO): NO